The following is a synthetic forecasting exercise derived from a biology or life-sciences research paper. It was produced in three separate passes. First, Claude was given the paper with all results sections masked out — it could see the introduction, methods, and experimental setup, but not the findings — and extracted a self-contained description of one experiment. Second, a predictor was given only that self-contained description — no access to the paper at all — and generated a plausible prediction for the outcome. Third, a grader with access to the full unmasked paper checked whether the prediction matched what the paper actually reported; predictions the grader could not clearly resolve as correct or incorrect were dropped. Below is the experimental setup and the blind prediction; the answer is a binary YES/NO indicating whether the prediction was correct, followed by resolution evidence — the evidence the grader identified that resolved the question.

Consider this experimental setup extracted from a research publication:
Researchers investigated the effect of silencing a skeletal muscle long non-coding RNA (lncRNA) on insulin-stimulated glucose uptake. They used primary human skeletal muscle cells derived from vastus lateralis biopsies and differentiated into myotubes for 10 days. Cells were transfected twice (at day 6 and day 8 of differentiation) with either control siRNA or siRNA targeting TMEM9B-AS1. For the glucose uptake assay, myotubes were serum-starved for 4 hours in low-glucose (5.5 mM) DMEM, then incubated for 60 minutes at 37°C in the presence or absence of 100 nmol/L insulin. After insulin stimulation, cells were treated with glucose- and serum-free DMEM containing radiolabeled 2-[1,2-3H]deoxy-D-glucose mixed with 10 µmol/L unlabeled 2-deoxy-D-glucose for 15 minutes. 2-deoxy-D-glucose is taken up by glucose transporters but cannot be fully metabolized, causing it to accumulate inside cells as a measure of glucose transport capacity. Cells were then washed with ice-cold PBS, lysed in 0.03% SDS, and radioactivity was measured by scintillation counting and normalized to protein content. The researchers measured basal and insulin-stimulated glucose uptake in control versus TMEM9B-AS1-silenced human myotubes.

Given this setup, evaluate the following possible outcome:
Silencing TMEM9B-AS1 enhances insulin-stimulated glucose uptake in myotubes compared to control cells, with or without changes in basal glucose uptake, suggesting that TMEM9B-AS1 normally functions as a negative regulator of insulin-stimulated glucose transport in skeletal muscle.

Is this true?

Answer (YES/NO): NO